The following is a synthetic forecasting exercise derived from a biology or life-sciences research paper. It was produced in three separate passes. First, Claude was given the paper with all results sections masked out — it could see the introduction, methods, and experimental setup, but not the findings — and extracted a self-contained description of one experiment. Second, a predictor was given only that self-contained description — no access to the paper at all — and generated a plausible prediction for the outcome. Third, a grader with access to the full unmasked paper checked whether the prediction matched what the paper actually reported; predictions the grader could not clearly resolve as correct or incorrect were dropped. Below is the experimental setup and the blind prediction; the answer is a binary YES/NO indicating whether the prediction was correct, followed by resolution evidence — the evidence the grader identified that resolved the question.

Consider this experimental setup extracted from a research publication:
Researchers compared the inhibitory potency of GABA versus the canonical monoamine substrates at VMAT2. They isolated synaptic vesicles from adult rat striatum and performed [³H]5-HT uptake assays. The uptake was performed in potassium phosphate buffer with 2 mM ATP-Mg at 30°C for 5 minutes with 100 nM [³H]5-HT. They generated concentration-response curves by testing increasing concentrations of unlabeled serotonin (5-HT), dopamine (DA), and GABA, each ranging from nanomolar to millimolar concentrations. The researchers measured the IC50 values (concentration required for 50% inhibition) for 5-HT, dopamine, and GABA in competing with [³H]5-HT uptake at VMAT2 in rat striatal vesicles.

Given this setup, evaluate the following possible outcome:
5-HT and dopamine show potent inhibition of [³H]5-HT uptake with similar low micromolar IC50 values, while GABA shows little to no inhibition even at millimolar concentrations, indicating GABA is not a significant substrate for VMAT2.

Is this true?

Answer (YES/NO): NO